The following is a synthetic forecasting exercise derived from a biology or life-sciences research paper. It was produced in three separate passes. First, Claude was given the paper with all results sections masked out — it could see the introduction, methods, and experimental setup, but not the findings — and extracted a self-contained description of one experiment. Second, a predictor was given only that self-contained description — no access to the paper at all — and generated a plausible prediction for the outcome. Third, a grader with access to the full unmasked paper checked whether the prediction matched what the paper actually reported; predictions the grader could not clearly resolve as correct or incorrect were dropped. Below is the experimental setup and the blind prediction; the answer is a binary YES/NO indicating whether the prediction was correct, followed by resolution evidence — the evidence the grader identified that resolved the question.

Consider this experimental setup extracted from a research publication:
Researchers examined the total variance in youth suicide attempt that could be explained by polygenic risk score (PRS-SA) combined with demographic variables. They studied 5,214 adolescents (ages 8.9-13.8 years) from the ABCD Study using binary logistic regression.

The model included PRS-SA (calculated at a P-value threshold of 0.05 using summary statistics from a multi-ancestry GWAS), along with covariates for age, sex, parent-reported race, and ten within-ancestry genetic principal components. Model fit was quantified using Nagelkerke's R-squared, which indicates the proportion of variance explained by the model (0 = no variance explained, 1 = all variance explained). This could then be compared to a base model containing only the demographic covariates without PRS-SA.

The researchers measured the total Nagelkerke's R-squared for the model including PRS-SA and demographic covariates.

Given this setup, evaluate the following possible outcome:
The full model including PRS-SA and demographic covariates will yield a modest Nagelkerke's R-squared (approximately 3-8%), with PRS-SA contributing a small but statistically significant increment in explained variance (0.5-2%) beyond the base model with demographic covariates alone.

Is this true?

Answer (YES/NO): NO